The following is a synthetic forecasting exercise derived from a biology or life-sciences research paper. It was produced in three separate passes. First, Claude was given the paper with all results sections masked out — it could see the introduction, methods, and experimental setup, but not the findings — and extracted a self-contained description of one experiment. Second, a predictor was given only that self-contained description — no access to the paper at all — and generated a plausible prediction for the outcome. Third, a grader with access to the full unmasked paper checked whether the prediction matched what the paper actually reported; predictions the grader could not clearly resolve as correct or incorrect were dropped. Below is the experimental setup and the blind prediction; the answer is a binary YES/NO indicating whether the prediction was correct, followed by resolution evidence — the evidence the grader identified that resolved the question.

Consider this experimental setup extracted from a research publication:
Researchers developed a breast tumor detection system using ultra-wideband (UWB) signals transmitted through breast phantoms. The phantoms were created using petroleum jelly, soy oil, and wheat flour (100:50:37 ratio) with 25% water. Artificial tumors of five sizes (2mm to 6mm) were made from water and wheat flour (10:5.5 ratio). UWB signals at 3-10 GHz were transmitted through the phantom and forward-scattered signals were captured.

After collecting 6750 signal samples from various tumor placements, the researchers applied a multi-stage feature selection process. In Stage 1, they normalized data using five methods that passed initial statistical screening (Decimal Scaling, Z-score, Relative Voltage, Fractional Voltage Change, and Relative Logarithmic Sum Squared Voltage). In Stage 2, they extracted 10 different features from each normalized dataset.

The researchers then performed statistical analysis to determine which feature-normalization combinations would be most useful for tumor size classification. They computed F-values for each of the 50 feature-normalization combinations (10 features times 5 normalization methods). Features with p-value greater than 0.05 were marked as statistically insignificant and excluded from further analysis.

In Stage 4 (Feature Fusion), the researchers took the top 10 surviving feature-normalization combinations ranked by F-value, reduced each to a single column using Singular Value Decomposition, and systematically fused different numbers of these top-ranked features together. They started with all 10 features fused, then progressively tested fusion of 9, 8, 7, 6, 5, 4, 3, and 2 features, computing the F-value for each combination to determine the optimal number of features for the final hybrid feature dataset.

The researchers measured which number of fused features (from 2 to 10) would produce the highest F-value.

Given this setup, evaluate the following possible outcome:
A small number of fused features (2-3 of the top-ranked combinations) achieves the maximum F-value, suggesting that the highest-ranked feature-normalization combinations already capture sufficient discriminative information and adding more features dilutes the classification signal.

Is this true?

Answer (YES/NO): NO